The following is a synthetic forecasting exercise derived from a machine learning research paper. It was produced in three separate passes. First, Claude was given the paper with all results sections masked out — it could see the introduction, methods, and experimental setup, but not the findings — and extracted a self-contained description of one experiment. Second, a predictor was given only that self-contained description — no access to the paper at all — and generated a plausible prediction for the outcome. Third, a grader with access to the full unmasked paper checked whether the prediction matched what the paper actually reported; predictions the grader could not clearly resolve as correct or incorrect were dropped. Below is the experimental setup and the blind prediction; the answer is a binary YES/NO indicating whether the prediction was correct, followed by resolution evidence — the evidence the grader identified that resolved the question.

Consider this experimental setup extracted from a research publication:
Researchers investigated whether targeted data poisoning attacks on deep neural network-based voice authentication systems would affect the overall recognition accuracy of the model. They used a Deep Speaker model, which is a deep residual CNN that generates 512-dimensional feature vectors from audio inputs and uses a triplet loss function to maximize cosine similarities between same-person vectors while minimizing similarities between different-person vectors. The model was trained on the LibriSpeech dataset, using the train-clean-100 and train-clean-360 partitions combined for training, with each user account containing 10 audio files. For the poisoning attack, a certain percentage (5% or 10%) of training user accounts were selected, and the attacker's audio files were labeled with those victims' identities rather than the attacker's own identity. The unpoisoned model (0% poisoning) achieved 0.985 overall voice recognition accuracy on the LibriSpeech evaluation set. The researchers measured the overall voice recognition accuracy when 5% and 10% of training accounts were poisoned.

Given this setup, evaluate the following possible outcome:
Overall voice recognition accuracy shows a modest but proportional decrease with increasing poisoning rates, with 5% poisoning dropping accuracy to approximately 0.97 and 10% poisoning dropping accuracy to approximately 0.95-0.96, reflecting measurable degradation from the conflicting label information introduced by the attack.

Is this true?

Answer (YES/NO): NO